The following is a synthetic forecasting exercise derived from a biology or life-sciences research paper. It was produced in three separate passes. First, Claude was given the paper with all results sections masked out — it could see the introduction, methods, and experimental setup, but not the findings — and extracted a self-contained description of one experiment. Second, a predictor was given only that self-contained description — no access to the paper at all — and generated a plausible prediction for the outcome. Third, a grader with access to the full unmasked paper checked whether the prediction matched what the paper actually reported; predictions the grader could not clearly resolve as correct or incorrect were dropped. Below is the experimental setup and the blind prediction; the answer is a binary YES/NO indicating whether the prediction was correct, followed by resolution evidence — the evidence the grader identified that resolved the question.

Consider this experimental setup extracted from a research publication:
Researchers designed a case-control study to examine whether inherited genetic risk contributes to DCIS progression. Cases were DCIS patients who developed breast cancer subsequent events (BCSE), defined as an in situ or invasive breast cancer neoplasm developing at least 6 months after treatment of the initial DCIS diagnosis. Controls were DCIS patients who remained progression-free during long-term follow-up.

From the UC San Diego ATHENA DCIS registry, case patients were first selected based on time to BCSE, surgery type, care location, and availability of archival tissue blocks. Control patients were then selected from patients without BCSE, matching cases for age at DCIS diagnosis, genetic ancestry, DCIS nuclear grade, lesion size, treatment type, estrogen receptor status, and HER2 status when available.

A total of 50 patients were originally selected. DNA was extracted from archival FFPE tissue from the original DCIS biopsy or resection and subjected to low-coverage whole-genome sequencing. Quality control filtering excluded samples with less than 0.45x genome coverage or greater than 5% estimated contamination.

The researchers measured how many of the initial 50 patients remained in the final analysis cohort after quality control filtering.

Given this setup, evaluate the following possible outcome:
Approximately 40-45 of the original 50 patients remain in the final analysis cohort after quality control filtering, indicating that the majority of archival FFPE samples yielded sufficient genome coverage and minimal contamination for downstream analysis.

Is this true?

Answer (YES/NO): NO